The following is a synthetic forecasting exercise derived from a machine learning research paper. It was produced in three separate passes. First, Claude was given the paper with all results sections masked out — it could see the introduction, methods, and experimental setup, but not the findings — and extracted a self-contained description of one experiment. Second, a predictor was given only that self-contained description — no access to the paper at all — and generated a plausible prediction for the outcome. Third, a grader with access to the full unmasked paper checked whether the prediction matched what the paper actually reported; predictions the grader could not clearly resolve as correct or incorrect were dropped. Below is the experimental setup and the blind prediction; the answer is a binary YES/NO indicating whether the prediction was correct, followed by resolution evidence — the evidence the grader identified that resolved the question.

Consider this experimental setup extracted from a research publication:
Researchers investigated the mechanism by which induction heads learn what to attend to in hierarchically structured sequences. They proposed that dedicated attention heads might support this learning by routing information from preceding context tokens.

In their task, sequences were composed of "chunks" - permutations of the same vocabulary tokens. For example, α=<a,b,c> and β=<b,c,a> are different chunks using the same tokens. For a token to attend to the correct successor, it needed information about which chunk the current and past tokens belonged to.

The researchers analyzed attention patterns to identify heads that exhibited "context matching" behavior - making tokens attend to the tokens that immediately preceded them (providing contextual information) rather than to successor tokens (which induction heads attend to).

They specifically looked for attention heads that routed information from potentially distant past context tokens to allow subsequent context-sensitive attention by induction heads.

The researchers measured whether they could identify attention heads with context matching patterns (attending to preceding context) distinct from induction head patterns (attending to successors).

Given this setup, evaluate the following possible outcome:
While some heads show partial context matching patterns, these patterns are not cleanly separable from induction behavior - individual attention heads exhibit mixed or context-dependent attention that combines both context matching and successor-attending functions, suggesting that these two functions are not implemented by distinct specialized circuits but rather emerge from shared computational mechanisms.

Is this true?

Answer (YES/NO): NO